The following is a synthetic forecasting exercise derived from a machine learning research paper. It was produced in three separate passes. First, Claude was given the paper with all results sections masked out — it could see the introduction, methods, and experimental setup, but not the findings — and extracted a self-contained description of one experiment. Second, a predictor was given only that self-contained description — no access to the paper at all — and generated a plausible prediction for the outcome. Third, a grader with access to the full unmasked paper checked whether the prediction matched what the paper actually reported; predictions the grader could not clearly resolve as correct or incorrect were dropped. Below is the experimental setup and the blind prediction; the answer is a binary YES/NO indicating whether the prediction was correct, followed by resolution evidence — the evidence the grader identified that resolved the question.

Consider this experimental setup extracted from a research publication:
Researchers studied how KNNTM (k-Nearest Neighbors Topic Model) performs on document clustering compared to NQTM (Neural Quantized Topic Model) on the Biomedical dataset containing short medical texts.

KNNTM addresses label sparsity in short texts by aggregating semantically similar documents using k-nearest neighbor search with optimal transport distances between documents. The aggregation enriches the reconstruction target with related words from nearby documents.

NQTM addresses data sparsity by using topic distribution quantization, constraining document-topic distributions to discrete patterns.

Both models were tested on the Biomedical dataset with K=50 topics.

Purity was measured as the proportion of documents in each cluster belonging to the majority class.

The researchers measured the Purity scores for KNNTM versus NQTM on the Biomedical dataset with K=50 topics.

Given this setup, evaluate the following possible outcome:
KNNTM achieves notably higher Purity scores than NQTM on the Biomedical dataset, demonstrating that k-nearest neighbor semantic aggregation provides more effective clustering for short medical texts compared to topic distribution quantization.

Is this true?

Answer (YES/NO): YES